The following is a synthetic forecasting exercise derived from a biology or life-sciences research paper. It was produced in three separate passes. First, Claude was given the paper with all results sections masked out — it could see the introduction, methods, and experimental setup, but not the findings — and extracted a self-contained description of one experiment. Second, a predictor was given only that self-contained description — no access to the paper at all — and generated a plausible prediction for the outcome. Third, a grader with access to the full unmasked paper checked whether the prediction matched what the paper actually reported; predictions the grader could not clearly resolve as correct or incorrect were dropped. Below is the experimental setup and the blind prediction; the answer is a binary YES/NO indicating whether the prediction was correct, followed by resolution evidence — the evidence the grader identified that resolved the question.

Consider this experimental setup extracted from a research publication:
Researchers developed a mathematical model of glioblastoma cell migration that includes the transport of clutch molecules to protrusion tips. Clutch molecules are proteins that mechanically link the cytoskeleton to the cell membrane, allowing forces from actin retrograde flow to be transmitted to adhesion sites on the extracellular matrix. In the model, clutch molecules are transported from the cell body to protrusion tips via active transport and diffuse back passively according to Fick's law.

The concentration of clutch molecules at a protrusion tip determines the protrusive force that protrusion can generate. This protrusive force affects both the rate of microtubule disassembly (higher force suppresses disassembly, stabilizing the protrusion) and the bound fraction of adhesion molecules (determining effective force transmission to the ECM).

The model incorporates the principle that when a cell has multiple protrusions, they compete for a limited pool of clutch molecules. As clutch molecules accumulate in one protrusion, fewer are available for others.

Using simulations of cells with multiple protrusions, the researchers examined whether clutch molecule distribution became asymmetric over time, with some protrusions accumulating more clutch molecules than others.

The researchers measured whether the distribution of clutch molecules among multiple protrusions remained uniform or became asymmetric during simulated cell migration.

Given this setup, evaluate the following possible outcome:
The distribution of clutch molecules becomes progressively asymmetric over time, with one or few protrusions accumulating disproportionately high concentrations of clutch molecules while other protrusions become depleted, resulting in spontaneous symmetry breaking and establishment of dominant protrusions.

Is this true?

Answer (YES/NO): YES